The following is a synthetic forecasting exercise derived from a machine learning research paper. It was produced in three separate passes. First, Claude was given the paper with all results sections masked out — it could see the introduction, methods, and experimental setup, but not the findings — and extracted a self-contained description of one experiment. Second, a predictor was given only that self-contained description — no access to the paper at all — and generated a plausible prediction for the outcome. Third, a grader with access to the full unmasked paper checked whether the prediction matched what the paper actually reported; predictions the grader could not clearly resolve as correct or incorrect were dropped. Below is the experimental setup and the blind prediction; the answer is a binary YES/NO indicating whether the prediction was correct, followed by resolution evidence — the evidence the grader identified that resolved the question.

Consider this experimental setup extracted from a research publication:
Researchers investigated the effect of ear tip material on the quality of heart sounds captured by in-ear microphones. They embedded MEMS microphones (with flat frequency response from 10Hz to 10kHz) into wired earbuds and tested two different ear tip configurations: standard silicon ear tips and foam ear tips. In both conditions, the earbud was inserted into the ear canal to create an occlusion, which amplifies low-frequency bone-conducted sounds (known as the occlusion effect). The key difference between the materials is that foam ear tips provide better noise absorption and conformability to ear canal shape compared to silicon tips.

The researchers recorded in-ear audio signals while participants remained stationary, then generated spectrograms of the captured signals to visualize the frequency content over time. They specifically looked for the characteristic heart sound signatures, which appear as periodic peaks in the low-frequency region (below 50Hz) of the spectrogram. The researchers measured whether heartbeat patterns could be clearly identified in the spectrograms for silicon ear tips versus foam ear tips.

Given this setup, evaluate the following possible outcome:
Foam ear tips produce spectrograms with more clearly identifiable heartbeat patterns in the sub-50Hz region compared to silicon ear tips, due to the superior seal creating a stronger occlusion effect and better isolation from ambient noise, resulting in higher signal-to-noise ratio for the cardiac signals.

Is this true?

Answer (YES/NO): YES